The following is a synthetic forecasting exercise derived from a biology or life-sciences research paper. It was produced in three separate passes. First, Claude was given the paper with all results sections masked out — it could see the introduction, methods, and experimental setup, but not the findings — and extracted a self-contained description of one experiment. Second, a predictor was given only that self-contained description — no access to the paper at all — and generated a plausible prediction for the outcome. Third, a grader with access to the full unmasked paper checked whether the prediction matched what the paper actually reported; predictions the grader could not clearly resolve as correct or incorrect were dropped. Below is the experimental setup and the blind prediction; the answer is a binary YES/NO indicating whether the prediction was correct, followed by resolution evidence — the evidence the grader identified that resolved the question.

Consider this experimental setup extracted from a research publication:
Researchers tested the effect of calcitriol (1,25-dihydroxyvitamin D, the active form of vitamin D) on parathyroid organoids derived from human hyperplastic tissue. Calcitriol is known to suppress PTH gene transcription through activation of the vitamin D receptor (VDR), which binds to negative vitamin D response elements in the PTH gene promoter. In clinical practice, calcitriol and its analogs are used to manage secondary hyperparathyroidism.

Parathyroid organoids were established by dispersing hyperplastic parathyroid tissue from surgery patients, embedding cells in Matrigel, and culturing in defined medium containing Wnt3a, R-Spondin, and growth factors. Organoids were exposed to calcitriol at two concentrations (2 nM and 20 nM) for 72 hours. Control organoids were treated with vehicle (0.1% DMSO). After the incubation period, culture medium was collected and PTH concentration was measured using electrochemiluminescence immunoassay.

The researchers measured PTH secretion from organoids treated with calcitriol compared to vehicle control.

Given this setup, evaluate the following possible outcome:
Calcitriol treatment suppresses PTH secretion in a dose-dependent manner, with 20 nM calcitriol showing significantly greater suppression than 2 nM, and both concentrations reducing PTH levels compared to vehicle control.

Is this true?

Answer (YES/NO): NO